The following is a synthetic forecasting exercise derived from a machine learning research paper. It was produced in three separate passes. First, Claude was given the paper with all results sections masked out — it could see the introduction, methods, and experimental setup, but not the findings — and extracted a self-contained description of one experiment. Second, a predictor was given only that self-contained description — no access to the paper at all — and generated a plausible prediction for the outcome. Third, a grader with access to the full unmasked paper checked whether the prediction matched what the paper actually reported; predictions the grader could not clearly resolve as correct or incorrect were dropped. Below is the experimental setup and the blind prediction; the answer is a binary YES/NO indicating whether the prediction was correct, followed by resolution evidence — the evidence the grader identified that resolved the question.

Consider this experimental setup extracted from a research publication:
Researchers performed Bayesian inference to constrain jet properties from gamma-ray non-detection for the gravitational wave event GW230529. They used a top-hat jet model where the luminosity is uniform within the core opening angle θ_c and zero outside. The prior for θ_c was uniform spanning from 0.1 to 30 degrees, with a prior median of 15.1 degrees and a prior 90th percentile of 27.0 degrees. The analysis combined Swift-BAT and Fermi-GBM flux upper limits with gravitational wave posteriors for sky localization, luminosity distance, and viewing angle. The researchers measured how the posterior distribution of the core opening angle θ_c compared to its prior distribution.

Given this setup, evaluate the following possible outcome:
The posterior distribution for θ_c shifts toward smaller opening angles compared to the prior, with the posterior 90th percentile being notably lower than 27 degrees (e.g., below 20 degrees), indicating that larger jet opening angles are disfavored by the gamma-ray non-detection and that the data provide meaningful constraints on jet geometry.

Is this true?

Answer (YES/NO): NO